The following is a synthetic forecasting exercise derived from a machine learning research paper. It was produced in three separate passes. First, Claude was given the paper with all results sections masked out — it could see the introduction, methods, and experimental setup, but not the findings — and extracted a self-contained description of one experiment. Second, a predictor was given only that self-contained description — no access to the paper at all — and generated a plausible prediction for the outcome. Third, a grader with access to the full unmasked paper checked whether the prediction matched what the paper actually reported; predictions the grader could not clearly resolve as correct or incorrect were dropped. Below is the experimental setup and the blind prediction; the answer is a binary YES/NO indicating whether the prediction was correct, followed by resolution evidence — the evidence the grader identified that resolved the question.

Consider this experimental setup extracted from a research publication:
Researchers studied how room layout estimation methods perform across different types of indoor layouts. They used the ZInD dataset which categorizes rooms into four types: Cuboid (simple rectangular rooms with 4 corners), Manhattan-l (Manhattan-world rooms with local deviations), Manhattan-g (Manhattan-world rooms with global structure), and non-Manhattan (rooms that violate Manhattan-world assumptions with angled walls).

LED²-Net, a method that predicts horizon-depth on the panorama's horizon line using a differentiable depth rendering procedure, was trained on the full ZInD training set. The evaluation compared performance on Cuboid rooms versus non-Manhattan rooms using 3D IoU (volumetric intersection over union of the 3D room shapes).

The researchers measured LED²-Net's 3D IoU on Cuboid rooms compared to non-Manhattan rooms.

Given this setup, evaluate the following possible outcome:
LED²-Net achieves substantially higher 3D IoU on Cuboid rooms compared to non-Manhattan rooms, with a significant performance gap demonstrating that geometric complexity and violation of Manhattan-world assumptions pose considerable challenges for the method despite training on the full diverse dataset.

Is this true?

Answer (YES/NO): YES